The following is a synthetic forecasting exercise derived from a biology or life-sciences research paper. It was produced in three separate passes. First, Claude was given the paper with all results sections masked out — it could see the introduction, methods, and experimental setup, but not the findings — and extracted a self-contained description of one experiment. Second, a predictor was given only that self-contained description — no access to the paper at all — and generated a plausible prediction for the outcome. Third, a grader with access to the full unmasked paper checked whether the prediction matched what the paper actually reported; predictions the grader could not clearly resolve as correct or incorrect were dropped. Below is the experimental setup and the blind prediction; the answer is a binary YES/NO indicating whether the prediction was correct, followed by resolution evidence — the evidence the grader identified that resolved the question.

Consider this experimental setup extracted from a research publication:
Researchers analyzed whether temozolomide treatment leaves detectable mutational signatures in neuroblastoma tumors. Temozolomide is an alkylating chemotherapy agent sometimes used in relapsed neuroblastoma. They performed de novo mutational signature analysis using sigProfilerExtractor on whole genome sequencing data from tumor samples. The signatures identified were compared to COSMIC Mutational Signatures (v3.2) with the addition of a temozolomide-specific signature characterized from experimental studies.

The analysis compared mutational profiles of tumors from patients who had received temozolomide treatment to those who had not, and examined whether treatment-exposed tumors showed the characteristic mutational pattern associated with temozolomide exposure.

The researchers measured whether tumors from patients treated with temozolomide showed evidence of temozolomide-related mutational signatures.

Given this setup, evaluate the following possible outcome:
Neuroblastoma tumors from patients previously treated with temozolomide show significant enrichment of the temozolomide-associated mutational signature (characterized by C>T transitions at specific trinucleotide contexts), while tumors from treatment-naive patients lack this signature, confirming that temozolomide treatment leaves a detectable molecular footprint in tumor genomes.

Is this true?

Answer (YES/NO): YES